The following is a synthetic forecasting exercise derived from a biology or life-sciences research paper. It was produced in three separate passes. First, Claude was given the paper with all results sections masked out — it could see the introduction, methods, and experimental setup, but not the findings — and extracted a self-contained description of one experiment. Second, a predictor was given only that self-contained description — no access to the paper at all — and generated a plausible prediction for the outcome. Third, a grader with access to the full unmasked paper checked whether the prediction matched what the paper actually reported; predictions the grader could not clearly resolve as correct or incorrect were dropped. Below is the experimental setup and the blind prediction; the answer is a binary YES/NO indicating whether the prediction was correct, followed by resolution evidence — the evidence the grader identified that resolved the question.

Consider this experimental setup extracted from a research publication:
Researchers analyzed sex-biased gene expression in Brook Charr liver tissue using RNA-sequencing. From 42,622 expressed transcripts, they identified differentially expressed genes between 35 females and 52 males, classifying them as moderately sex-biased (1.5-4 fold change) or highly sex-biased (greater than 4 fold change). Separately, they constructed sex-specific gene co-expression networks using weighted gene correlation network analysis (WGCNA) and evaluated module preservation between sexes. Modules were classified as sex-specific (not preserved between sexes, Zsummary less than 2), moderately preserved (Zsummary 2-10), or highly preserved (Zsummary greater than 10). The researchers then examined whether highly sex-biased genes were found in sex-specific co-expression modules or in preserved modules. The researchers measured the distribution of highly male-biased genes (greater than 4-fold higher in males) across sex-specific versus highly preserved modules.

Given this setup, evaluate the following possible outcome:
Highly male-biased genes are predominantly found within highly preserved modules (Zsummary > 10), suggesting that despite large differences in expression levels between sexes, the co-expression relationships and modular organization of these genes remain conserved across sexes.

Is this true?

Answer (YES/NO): YES